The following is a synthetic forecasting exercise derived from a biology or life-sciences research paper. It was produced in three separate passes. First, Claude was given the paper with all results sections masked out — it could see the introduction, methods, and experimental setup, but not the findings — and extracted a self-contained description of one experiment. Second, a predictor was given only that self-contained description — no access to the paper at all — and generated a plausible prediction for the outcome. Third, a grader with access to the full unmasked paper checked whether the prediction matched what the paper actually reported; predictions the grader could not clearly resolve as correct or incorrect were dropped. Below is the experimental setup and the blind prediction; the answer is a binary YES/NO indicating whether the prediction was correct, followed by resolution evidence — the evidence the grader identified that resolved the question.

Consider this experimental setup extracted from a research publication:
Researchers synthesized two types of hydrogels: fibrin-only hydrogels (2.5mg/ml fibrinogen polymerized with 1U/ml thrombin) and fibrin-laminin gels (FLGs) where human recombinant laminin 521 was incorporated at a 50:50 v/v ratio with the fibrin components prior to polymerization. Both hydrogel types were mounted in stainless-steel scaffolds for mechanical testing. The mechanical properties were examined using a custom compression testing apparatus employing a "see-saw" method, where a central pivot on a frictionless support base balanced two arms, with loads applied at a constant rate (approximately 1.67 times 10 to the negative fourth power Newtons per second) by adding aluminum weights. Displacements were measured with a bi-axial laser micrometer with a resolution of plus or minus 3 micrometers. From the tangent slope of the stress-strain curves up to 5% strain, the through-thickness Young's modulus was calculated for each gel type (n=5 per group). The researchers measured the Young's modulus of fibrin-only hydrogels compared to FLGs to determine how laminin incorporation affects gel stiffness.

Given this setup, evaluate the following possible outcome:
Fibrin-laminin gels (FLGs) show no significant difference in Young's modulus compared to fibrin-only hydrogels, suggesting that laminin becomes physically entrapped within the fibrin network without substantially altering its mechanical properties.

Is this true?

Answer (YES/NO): NO